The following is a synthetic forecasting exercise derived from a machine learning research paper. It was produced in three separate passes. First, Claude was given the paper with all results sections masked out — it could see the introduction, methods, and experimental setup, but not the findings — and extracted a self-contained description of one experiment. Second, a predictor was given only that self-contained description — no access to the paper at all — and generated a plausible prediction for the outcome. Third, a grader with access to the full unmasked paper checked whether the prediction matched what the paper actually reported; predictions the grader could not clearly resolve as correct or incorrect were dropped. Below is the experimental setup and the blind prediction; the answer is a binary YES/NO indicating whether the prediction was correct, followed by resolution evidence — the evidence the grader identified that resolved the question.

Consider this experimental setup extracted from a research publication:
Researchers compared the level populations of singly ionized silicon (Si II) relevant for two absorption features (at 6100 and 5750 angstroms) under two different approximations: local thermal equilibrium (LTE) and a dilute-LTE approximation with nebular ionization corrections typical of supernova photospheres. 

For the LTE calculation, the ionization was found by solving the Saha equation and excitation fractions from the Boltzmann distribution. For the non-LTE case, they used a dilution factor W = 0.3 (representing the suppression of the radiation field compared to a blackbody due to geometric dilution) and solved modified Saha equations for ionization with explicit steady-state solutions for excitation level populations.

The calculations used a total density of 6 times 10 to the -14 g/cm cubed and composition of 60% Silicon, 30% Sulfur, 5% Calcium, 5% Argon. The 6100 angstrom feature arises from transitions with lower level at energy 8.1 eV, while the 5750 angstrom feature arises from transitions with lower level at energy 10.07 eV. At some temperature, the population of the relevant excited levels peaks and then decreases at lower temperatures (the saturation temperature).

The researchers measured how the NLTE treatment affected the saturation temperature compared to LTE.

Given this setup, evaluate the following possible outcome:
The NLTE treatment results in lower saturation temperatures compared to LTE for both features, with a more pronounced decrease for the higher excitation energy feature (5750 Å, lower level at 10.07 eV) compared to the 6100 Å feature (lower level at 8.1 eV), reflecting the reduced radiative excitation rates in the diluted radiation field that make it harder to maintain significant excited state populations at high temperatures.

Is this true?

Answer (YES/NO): NO